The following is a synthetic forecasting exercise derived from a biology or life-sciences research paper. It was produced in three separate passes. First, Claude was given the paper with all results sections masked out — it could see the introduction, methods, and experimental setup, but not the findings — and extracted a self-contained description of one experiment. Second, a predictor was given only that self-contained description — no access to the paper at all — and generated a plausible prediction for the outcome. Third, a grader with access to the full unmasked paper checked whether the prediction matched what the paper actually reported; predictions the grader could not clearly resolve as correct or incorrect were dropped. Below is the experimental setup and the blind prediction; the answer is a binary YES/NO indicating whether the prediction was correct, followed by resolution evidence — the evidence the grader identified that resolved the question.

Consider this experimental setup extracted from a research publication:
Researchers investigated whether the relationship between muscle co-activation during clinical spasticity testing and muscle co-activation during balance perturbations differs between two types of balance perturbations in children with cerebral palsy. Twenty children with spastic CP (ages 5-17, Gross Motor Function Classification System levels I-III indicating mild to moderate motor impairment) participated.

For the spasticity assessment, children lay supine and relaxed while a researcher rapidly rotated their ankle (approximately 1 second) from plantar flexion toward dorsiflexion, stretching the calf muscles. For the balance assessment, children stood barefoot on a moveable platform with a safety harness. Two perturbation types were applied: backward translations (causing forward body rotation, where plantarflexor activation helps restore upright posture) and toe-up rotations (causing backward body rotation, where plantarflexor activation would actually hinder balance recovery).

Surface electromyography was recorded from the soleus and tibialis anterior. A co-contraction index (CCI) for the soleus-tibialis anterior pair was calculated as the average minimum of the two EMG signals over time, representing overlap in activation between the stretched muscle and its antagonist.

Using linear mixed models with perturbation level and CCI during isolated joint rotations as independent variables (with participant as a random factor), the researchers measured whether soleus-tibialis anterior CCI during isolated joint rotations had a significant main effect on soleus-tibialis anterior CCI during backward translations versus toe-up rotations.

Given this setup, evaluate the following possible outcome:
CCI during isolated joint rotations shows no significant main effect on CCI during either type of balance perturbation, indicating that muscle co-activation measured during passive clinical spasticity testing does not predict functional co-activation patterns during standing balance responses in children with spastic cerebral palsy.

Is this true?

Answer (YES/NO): NO